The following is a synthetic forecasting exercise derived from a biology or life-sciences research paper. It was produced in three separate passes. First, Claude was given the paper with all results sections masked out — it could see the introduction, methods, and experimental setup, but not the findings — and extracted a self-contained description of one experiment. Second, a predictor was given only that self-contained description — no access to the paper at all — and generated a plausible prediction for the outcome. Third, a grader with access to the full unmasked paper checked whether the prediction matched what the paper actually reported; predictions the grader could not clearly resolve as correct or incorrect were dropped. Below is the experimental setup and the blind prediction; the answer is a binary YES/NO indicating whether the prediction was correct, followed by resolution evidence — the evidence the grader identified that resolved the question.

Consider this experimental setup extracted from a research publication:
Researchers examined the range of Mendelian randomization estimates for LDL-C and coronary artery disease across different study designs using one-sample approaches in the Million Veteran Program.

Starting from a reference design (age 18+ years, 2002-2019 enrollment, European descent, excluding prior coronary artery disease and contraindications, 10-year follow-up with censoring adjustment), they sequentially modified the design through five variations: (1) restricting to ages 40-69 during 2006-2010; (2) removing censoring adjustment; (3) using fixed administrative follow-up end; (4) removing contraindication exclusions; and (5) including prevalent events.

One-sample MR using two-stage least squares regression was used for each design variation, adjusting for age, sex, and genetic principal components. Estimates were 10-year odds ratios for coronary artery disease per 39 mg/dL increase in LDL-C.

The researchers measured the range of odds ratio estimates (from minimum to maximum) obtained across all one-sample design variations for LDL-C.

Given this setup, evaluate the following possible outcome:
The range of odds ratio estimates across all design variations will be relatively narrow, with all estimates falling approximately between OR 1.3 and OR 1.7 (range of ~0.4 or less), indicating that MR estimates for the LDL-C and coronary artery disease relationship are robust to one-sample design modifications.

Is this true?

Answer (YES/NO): NO